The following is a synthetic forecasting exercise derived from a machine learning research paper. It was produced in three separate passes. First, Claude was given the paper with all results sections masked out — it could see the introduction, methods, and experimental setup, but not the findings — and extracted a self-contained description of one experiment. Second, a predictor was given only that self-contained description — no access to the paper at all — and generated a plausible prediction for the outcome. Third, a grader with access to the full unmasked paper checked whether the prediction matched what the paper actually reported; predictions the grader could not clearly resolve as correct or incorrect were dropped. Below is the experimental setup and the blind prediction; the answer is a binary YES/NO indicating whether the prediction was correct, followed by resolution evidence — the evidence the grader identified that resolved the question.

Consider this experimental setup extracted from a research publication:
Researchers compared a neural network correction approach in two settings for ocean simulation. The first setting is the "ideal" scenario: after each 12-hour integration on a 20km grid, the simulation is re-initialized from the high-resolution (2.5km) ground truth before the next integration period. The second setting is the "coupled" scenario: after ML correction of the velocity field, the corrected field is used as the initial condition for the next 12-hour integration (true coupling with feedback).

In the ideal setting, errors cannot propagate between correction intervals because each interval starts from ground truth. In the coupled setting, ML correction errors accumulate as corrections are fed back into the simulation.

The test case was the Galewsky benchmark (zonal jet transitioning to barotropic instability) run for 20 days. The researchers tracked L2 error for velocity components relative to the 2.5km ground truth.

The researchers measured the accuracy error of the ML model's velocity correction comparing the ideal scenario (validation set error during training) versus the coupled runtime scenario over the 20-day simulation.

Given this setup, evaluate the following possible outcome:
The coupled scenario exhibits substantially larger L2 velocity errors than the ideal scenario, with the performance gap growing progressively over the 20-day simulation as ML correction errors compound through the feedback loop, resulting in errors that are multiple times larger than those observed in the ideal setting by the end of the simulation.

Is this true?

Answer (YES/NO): NO